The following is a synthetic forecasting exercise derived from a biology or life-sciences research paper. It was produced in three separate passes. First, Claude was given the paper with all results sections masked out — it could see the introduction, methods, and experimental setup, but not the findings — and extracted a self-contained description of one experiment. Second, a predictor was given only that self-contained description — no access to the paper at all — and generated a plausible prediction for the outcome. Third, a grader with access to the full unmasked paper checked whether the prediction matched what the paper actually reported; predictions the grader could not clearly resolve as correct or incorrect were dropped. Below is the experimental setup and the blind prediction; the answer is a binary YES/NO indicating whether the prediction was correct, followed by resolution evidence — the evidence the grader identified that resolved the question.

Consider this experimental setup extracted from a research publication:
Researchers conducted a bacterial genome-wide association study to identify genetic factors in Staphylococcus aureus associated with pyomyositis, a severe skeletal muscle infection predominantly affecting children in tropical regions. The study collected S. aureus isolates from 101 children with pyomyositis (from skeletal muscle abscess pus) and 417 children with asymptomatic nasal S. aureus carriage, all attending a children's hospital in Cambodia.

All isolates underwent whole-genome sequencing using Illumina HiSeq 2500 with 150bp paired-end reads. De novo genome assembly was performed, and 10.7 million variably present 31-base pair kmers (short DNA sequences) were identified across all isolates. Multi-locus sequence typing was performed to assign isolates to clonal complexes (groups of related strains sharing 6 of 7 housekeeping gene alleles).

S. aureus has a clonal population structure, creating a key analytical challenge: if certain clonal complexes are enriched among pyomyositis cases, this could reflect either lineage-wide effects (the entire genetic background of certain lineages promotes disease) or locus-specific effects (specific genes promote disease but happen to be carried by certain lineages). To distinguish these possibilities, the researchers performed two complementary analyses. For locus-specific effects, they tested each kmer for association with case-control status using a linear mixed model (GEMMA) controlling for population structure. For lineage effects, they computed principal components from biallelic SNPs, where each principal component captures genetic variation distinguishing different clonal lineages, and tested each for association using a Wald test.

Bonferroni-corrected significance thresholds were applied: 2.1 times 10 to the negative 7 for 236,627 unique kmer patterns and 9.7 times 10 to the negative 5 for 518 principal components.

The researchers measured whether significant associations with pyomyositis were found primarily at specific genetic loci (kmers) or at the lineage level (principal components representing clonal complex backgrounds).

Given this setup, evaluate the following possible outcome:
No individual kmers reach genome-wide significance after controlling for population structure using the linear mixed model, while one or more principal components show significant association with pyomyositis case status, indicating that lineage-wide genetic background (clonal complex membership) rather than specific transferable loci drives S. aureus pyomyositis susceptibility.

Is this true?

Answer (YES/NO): NO